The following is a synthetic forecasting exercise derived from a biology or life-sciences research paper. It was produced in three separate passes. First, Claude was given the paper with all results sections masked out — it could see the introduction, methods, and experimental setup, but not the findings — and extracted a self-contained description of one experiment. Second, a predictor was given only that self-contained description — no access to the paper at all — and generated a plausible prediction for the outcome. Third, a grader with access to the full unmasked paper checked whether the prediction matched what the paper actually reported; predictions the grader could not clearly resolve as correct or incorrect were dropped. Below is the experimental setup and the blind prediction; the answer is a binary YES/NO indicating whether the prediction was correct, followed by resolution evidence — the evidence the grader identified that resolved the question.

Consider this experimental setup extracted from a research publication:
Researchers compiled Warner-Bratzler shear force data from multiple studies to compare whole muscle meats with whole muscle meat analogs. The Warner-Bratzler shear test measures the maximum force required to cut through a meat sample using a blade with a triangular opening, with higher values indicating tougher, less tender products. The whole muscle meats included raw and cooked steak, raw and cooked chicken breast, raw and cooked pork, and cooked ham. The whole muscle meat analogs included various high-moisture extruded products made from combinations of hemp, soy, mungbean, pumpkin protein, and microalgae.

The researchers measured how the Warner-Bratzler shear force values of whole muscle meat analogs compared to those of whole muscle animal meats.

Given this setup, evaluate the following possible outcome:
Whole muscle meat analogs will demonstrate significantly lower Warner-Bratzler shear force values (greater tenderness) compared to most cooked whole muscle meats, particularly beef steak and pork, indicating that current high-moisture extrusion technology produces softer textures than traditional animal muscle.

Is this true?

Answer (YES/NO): YES